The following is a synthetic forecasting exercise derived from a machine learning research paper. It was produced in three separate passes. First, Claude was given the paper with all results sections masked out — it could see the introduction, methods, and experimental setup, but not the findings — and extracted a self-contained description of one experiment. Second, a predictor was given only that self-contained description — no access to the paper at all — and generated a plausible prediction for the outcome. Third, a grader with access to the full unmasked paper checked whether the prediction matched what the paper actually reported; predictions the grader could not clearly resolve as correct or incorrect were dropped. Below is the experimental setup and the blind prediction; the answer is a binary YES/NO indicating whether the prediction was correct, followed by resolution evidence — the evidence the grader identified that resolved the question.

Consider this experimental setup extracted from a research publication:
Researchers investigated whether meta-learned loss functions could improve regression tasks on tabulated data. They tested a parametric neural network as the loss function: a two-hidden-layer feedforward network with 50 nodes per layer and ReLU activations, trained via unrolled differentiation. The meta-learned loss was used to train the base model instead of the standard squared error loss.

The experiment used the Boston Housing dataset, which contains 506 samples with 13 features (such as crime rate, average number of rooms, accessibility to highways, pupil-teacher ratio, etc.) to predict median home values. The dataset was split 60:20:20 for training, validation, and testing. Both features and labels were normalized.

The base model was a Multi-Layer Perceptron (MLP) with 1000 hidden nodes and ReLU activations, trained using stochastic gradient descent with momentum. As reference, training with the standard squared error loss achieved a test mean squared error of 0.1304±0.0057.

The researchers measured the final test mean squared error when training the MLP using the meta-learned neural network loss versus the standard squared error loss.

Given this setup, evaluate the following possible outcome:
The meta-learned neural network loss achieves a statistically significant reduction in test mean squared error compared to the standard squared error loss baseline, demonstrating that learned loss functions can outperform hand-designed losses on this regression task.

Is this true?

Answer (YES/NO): NO